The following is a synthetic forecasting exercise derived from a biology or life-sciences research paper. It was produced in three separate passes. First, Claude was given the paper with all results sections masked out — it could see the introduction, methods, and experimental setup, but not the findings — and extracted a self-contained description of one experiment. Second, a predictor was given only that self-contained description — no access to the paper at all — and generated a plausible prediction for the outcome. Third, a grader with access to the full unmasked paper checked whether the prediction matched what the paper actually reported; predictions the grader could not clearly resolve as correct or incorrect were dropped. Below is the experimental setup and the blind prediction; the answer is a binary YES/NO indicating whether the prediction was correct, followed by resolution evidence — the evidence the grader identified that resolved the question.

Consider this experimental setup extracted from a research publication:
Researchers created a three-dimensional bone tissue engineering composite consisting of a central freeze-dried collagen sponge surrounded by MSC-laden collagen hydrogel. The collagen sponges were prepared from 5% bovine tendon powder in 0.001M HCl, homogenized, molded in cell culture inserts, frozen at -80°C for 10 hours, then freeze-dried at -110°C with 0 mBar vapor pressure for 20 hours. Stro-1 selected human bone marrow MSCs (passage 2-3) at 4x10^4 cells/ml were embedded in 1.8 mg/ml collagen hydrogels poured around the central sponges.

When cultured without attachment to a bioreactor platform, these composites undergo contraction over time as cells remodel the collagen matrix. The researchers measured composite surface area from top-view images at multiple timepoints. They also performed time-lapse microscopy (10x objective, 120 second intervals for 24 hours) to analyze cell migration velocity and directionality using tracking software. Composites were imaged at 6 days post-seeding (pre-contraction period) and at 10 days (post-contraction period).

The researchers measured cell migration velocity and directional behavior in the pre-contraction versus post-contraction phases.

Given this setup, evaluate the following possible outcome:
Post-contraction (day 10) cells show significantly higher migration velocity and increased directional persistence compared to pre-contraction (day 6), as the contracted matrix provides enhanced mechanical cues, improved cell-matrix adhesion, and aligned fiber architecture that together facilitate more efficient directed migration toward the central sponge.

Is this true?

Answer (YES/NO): NO